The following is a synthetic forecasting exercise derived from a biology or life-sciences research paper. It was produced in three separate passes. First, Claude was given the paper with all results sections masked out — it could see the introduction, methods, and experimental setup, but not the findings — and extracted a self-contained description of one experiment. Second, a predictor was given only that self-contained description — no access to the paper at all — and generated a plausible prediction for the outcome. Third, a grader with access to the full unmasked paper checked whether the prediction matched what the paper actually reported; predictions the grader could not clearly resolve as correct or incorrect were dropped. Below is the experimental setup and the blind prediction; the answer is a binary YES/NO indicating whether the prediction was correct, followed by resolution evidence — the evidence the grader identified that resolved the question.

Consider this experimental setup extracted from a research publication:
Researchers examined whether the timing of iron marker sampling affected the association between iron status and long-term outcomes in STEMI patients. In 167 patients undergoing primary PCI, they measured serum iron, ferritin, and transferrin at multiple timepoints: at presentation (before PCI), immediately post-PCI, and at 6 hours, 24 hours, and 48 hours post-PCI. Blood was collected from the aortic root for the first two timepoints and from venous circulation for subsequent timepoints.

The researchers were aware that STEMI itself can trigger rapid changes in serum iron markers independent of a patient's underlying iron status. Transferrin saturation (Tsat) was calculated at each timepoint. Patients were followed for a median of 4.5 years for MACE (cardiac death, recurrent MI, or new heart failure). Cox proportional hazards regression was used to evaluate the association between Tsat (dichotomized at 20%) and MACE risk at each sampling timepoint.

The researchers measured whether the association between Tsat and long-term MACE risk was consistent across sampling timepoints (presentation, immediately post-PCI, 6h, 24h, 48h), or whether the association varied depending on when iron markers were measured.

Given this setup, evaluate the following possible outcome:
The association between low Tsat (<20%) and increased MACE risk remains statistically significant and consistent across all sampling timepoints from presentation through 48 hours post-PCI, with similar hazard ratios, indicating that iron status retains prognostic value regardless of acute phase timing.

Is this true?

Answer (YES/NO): NO